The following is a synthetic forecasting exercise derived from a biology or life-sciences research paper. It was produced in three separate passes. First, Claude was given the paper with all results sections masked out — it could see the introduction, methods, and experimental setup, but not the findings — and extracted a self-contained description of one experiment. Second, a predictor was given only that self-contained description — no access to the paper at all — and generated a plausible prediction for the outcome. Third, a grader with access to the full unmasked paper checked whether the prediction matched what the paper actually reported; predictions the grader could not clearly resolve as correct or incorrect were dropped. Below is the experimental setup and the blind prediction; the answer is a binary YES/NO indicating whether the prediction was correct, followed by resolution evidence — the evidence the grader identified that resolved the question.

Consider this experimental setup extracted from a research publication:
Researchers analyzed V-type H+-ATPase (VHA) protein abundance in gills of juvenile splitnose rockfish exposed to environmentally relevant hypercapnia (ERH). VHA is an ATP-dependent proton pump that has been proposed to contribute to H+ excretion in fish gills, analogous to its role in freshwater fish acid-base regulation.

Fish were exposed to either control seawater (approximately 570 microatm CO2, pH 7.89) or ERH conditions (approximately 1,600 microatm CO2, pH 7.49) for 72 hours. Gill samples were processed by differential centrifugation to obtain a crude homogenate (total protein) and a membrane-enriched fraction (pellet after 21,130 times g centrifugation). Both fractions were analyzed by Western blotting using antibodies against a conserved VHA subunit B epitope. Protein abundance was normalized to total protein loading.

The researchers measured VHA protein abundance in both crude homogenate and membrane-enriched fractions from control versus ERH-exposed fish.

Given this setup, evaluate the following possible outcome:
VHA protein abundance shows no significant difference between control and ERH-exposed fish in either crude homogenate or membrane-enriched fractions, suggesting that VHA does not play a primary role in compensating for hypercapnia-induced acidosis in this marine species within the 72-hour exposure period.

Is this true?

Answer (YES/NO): YES